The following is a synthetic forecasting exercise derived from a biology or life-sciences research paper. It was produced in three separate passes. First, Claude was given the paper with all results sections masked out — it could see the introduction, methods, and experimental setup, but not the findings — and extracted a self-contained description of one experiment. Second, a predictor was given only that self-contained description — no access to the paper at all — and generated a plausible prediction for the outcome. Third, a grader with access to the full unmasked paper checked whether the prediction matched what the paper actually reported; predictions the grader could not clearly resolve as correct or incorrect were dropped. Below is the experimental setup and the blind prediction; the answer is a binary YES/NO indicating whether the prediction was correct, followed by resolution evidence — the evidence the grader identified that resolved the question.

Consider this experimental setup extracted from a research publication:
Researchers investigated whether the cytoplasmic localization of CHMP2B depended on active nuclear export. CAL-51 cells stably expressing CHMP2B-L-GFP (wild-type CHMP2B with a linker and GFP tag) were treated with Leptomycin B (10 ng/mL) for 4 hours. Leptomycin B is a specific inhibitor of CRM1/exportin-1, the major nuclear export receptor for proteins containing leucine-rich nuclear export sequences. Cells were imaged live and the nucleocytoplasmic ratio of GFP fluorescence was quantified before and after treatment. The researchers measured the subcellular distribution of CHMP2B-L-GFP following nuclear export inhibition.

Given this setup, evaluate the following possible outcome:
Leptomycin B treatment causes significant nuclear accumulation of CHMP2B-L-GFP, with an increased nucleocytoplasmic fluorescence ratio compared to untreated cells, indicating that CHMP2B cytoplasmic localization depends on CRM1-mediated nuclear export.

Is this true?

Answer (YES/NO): YES